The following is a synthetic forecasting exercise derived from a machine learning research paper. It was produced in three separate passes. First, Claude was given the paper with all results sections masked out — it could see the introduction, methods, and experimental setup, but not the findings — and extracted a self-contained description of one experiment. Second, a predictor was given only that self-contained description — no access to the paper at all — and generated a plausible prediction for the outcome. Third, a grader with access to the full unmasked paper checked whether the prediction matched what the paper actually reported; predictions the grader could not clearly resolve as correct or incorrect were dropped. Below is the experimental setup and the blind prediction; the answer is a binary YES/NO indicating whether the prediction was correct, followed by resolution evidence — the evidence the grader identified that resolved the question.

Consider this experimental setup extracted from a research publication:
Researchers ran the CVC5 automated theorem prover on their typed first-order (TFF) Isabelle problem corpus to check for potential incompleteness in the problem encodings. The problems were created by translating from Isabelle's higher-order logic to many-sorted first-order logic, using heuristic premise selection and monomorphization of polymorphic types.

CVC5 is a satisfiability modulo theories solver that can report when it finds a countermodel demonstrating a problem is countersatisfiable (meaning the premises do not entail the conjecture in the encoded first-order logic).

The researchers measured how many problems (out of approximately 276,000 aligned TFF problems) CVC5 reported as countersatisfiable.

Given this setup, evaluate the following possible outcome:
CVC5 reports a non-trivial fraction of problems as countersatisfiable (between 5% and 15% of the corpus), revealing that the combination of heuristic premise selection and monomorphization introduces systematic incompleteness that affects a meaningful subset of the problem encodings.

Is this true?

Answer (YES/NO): NO